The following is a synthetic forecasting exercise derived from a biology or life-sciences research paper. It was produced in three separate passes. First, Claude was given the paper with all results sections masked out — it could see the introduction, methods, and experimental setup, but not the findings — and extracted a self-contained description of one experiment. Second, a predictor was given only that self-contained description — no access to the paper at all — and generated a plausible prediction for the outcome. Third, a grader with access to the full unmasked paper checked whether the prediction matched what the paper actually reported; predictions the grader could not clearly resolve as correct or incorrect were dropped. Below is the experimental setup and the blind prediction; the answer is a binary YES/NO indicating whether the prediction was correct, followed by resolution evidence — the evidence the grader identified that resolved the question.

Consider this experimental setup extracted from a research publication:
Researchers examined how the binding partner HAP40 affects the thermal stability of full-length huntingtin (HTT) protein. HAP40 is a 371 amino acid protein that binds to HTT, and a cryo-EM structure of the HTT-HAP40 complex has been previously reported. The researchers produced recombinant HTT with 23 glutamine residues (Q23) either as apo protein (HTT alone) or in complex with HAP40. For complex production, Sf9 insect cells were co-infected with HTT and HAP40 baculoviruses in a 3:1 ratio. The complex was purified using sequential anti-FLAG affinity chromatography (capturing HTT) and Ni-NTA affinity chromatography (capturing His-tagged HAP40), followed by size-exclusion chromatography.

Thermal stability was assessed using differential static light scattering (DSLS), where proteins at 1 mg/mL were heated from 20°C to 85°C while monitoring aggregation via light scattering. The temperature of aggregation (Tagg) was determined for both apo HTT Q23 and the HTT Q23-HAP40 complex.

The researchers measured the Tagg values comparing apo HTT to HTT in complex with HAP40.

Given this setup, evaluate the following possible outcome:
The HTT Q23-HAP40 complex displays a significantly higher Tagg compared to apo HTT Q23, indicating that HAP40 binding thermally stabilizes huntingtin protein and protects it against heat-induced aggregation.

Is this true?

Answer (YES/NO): NO